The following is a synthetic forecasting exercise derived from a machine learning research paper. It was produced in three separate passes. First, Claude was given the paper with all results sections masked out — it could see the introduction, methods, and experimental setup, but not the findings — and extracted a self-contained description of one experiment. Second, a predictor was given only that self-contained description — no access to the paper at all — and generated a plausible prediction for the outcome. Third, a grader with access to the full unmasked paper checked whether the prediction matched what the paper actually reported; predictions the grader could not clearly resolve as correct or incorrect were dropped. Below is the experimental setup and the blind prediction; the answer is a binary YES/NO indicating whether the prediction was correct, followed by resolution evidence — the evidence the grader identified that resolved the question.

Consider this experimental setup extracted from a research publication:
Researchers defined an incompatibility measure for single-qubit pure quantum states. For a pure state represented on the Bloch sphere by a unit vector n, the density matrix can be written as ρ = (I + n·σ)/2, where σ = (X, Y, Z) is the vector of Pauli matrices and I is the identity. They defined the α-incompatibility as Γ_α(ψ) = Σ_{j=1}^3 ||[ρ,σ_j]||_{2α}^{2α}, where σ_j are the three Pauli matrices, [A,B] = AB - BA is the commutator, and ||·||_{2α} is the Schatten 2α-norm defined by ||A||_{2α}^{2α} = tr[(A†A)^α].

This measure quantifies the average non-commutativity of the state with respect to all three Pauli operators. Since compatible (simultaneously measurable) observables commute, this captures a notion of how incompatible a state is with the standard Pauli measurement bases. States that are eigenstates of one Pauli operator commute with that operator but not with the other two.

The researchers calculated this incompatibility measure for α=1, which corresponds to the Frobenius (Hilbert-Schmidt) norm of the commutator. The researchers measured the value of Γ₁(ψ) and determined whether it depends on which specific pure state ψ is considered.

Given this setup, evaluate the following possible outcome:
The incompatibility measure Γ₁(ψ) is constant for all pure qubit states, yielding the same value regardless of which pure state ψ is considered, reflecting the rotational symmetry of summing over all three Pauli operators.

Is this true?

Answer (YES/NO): YES